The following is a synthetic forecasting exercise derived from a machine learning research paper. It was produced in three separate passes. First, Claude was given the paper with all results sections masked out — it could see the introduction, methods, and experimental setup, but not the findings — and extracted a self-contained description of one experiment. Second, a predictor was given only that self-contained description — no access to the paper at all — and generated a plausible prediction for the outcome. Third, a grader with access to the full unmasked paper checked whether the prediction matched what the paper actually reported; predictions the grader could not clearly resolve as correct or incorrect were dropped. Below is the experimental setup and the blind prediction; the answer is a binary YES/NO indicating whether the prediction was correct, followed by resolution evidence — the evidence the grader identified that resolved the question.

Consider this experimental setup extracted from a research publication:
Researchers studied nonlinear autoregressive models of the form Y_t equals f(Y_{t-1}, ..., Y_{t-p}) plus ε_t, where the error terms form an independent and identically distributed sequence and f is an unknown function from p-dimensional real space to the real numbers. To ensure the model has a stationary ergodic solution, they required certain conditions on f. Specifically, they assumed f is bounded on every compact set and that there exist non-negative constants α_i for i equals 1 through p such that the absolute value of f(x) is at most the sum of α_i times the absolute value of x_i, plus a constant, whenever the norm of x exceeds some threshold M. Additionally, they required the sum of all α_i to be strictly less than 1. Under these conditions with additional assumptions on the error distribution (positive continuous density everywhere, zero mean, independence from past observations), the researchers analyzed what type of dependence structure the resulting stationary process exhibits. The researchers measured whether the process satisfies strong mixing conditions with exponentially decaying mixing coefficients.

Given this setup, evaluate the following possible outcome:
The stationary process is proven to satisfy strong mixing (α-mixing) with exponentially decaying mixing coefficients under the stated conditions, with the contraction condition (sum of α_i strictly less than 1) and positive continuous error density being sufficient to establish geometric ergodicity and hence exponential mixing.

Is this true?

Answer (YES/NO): YES